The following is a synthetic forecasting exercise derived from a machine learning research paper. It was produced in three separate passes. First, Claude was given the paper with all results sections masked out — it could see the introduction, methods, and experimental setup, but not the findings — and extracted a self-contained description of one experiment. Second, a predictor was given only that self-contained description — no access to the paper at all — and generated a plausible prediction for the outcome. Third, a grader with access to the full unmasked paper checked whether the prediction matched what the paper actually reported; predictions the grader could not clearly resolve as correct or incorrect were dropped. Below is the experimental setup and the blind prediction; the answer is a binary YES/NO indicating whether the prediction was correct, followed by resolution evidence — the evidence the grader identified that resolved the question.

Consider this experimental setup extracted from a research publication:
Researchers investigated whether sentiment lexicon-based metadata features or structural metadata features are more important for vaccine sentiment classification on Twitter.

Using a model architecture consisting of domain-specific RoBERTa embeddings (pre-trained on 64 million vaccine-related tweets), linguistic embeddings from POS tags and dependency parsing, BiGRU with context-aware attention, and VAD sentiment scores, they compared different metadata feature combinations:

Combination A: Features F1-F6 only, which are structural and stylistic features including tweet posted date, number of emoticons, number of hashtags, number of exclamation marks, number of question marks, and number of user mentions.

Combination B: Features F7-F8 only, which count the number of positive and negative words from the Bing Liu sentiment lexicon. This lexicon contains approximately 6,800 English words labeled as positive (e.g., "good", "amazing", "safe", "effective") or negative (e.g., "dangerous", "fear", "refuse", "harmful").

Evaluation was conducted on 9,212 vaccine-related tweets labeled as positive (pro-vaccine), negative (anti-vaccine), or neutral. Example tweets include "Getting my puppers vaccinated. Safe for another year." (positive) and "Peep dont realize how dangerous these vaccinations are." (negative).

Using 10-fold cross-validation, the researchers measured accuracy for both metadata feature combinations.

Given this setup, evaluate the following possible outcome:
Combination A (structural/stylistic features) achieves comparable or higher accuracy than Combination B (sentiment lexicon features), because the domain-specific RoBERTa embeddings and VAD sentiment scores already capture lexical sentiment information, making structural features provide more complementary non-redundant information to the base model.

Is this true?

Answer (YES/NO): NO